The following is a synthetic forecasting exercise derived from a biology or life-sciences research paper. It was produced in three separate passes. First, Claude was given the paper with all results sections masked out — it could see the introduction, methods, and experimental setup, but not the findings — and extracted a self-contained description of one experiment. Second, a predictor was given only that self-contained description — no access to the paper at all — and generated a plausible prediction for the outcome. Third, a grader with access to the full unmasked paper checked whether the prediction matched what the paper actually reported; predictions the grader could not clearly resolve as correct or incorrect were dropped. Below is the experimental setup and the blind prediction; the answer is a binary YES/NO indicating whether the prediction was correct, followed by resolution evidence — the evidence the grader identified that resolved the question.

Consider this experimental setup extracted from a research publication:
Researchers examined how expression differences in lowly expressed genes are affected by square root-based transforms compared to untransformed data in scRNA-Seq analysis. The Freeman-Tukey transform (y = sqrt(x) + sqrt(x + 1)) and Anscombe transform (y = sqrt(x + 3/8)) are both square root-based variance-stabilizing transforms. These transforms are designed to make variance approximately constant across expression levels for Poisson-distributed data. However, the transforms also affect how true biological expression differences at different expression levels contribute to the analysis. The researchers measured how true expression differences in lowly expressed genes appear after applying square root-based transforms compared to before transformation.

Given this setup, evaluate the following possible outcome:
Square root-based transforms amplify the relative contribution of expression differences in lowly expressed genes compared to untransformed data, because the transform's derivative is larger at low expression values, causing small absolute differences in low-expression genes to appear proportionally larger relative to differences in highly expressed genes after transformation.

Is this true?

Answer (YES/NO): NO